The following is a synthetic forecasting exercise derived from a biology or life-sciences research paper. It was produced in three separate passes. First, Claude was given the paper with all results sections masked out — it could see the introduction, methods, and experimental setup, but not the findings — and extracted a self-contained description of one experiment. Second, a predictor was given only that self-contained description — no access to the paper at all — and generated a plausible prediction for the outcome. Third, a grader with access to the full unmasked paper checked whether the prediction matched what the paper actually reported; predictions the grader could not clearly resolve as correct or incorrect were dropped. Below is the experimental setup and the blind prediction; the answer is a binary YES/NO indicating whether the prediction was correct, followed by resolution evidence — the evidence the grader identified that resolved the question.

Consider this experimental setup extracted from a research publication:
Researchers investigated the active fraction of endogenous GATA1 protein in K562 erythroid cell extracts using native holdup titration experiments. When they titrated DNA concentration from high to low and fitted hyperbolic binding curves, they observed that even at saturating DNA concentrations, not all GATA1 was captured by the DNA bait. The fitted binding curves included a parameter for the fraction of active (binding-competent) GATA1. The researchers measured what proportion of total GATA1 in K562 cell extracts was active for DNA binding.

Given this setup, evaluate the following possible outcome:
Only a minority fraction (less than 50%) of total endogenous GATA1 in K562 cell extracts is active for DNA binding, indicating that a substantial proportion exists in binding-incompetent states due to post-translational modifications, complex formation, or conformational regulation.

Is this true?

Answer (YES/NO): NO